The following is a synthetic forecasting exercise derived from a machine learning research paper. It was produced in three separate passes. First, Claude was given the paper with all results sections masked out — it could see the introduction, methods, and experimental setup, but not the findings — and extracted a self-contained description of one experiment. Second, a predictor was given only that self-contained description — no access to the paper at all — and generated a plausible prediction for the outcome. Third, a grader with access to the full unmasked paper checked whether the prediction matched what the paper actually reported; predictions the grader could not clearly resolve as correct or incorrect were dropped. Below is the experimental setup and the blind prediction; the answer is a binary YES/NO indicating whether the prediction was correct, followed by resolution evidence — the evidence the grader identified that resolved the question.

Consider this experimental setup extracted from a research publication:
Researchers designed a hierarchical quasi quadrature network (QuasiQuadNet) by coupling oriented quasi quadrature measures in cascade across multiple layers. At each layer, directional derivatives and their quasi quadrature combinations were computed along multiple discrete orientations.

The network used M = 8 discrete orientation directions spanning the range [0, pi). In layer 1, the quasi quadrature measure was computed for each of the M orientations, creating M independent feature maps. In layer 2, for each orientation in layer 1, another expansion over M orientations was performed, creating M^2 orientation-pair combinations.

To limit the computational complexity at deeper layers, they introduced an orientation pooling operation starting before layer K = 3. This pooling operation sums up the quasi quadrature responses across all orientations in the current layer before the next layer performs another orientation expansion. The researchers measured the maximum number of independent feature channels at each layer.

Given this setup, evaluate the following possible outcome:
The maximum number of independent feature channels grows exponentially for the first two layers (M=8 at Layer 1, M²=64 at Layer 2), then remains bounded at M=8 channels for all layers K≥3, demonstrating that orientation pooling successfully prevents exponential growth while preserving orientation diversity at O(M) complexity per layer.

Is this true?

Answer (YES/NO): NO